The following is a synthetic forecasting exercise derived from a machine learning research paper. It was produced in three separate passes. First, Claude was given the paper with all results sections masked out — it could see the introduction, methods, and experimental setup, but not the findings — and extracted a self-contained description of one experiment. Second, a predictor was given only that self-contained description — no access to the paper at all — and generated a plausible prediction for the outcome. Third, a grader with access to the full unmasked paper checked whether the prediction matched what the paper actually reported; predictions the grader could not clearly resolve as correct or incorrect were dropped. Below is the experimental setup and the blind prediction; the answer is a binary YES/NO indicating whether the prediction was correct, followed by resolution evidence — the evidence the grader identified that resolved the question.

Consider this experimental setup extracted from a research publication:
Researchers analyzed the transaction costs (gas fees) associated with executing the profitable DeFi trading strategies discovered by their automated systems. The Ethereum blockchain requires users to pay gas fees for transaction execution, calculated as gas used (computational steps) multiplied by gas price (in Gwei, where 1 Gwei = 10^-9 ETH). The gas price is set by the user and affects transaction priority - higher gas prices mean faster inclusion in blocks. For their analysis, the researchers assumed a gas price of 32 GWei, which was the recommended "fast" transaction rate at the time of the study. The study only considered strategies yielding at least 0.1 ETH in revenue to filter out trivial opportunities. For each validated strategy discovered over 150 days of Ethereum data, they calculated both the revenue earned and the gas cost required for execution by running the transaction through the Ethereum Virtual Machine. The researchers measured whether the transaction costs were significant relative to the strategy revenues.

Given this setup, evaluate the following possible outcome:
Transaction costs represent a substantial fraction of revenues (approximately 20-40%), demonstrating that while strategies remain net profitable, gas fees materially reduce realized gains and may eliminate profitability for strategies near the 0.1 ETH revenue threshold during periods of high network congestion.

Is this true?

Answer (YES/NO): NO